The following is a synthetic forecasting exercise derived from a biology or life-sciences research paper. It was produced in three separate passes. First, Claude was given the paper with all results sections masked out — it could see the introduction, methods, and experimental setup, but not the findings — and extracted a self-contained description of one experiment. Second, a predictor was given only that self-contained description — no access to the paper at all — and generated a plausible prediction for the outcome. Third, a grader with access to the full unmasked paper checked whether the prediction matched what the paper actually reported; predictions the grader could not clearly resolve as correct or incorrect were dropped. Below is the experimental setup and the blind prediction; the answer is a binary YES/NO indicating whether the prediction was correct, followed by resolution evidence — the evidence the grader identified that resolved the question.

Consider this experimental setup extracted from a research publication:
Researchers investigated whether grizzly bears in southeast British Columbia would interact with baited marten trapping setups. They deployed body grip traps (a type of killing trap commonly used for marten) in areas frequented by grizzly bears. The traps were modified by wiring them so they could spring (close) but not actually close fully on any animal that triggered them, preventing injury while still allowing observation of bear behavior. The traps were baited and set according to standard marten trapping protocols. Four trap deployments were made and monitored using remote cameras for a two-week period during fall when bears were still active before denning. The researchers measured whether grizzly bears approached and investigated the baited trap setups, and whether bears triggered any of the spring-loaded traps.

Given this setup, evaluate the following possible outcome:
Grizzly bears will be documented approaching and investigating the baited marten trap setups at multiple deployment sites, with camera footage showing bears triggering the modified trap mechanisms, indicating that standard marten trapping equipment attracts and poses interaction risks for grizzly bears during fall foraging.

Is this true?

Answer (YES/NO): YES